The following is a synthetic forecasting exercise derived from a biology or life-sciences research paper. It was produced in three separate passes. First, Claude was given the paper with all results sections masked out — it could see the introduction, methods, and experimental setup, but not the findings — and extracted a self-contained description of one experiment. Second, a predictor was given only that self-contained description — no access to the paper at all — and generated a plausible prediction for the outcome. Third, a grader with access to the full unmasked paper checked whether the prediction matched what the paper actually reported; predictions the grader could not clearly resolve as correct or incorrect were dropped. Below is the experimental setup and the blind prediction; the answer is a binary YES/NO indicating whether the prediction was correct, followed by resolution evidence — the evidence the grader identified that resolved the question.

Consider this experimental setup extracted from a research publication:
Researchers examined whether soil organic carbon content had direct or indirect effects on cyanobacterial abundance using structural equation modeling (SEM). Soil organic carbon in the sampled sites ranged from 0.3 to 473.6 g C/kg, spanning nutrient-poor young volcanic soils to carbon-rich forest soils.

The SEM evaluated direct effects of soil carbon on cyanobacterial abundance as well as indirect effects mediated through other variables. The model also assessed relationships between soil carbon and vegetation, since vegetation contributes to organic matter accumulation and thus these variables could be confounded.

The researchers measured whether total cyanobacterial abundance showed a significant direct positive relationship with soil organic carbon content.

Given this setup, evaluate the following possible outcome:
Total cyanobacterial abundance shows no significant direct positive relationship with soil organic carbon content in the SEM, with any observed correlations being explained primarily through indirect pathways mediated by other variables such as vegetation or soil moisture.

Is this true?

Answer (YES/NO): YES